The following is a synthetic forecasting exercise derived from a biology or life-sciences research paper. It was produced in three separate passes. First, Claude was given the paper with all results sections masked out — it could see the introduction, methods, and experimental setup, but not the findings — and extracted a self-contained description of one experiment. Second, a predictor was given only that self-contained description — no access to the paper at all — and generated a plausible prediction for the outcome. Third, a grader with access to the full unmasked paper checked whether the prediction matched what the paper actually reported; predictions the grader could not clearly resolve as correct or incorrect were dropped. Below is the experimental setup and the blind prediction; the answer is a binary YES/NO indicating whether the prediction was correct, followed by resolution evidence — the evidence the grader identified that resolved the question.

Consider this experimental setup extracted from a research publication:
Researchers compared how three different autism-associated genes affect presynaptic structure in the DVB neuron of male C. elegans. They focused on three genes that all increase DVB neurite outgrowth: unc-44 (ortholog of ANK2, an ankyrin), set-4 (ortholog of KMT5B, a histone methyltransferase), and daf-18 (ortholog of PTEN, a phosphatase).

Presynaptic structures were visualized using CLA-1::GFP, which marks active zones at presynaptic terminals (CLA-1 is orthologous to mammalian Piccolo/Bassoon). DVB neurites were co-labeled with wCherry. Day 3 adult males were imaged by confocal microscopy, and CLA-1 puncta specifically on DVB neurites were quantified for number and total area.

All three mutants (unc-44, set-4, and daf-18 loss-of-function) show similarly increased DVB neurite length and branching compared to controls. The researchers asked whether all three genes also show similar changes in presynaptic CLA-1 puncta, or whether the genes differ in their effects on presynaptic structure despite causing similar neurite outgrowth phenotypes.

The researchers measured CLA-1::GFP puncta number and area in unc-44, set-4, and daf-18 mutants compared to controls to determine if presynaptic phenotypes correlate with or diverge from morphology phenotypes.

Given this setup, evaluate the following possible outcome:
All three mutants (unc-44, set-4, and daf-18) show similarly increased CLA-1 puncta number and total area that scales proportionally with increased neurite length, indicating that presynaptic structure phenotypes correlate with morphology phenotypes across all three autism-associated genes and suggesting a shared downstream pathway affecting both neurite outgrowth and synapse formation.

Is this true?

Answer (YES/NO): NO